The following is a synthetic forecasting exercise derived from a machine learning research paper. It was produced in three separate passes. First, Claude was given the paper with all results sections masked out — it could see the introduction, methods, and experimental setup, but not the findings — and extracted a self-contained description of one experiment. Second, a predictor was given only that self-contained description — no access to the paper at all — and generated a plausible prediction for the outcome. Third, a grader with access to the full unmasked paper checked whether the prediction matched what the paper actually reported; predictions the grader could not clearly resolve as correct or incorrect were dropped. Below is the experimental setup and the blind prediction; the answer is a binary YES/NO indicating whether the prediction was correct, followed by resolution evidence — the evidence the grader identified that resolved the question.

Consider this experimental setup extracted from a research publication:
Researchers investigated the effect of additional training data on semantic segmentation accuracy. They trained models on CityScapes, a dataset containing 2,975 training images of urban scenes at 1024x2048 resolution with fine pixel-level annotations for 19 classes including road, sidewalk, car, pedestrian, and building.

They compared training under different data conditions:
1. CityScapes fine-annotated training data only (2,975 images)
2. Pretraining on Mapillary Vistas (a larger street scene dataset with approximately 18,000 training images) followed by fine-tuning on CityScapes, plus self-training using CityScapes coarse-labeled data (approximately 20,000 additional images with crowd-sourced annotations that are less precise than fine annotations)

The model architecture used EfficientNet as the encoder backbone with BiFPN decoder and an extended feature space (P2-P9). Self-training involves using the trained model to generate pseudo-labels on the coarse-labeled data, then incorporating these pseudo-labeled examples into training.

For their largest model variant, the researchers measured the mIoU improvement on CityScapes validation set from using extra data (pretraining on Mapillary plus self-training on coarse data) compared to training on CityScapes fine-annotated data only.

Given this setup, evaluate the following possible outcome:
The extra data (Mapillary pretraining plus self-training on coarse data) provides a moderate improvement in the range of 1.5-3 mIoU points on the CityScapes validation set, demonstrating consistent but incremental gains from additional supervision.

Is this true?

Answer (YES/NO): YES